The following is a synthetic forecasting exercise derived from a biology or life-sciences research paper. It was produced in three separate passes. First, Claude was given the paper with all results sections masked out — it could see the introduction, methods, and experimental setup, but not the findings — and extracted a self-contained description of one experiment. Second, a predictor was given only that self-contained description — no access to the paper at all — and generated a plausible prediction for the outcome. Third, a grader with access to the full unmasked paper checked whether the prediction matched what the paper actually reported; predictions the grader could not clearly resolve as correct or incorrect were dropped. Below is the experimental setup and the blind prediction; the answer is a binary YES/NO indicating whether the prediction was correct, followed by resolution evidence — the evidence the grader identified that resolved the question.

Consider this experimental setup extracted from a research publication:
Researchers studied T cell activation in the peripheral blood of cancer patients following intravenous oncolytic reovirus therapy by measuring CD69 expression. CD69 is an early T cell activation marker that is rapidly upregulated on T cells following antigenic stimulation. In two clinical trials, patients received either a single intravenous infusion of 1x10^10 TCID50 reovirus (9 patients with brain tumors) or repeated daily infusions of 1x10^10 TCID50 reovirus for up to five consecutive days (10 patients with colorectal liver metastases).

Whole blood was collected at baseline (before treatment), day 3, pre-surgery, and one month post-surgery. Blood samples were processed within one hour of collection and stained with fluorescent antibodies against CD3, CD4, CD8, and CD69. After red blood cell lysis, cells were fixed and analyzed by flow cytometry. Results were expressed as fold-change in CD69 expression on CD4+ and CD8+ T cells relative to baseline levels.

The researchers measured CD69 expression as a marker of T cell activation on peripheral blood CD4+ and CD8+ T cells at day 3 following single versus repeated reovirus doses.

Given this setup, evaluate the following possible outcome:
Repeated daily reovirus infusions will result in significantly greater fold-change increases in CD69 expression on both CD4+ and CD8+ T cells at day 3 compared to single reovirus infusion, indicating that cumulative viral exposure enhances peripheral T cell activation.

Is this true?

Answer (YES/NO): NO